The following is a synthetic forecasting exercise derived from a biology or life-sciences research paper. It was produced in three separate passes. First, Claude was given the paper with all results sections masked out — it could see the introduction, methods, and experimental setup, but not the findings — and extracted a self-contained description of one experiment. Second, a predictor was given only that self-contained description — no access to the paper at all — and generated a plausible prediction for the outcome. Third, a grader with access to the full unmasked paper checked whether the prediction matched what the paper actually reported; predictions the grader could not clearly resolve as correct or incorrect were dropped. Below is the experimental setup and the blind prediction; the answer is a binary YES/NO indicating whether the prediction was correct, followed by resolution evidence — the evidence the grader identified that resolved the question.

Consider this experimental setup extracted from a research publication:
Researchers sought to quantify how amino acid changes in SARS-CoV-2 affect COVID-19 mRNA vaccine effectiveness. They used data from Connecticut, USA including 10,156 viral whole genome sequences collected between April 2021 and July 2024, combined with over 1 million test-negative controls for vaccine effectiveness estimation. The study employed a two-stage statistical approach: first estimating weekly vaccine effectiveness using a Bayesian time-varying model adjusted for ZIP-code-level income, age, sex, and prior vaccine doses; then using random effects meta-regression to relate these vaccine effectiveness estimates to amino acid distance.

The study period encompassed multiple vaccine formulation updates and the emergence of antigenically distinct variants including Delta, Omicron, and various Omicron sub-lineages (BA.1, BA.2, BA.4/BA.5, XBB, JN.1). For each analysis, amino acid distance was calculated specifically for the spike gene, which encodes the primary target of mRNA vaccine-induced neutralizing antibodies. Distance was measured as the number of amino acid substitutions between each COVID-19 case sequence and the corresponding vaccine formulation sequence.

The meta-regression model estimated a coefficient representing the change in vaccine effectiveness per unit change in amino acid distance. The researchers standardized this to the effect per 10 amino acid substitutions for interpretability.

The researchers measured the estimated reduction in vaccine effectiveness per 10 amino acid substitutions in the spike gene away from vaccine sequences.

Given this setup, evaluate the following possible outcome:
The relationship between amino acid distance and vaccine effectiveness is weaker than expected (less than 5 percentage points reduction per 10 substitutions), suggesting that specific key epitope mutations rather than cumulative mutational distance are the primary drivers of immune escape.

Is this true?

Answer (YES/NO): NO